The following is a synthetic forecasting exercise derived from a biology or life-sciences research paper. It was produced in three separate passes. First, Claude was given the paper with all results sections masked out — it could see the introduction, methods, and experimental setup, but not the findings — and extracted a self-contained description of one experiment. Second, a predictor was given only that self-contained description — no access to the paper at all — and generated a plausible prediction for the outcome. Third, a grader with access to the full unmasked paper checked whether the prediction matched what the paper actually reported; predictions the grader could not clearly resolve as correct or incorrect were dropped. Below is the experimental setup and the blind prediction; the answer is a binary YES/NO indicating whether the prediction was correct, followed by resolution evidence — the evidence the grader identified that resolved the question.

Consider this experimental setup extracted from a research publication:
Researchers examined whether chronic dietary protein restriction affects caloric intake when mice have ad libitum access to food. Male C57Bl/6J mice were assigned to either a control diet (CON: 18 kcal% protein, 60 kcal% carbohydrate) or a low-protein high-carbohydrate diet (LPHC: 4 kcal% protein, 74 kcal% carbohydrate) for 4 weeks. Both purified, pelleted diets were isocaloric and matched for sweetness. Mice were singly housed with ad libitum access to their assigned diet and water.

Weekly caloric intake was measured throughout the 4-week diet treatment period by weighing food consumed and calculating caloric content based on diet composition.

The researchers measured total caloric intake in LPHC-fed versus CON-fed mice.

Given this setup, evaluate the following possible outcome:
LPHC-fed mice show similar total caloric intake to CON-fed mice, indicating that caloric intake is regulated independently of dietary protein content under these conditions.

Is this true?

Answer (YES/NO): YES